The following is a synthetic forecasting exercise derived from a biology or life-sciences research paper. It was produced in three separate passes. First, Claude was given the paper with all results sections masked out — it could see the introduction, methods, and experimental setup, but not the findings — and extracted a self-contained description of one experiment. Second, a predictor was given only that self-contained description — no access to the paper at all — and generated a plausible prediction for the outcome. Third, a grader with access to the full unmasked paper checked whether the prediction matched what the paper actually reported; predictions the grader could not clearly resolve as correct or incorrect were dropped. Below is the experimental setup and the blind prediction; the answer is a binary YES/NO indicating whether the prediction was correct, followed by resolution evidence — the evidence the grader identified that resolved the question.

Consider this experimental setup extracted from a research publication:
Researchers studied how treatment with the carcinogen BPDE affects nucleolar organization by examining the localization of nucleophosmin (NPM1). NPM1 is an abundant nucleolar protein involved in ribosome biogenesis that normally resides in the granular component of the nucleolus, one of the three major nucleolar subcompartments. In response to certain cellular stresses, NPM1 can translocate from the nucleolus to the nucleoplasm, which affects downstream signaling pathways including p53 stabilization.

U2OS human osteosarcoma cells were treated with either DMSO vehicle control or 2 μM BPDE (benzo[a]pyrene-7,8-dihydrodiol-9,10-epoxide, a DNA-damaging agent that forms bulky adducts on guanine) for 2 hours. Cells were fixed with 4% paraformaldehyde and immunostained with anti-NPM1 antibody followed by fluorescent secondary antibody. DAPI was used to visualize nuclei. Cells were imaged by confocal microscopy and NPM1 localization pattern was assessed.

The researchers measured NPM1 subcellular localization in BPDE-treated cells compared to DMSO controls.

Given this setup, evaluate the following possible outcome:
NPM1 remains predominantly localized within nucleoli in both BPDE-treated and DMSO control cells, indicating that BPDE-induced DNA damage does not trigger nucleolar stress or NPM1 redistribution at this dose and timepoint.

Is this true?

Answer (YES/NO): NO